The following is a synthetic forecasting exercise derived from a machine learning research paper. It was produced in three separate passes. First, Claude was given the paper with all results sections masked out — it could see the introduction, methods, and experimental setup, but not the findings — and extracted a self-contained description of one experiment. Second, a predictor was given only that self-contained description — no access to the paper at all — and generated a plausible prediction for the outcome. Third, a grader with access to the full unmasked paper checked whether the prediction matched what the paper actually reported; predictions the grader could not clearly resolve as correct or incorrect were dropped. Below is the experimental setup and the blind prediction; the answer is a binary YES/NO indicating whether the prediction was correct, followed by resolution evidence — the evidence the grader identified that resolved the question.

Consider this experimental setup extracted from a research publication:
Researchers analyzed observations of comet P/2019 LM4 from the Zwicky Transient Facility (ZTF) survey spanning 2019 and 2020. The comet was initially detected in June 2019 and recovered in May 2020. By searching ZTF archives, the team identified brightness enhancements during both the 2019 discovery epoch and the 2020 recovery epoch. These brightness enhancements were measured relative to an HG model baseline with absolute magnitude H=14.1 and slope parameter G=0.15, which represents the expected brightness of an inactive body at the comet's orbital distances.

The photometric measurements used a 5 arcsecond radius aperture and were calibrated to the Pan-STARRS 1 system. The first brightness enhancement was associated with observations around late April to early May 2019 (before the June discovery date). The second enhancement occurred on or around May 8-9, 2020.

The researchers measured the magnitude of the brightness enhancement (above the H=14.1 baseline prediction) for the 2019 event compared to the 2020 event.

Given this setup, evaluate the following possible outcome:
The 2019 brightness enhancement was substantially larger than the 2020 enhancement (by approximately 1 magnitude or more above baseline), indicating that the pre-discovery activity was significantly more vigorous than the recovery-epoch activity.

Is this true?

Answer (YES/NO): NO